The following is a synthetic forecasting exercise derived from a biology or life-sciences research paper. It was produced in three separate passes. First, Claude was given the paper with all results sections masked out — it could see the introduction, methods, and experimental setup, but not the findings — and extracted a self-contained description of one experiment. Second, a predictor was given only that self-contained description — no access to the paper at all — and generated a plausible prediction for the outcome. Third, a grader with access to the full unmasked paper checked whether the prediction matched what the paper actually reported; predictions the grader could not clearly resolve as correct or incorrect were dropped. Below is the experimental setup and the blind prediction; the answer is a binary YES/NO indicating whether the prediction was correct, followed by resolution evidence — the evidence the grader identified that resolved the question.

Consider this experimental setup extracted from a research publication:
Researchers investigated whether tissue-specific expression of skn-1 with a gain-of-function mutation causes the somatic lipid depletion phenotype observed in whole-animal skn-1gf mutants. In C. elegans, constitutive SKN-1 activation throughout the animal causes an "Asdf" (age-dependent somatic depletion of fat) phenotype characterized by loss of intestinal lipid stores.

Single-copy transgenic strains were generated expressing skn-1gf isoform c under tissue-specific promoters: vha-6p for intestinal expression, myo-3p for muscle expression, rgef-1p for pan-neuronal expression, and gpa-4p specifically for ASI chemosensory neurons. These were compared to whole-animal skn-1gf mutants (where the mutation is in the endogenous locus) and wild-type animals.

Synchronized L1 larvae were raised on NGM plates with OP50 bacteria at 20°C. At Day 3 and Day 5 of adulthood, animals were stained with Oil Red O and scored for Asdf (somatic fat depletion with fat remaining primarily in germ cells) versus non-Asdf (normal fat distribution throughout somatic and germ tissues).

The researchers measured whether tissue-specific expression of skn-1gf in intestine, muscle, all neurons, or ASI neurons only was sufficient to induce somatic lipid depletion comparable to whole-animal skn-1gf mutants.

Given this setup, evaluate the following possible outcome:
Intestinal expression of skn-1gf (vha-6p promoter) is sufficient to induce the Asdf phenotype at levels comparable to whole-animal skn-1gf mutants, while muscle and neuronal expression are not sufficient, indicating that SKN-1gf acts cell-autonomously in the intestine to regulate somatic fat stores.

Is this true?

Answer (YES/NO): NO